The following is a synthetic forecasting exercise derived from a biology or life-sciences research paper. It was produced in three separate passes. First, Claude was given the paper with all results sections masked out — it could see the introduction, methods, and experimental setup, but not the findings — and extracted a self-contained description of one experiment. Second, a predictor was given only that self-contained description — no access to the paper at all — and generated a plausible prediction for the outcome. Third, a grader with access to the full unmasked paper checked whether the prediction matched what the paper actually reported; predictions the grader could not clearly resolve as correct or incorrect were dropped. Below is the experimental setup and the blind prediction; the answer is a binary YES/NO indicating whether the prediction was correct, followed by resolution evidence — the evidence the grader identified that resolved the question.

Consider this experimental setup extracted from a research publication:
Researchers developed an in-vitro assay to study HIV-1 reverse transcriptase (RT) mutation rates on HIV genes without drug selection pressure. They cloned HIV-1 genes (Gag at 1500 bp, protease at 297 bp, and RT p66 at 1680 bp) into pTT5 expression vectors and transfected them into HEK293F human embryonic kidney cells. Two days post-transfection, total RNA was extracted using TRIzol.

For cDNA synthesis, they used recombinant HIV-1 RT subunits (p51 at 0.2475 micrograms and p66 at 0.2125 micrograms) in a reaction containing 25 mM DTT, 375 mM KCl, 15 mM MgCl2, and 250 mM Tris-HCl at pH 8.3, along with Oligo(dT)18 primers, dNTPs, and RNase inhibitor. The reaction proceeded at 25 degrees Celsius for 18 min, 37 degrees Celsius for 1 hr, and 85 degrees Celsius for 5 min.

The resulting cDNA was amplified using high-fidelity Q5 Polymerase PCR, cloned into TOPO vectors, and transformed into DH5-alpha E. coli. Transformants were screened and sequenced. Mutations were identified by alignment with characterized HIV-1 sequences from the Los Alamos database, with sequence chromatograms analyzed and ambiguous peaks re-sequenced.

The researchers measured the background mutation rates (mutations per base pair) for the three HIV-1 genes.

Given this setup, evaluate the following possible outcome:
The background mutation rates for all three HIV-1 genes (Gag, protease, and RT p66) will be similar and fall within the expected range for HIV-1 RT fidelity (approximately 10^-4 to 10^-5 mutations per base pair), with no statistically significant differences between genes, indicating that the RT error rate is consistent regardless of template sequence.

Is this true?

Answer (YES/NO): NO